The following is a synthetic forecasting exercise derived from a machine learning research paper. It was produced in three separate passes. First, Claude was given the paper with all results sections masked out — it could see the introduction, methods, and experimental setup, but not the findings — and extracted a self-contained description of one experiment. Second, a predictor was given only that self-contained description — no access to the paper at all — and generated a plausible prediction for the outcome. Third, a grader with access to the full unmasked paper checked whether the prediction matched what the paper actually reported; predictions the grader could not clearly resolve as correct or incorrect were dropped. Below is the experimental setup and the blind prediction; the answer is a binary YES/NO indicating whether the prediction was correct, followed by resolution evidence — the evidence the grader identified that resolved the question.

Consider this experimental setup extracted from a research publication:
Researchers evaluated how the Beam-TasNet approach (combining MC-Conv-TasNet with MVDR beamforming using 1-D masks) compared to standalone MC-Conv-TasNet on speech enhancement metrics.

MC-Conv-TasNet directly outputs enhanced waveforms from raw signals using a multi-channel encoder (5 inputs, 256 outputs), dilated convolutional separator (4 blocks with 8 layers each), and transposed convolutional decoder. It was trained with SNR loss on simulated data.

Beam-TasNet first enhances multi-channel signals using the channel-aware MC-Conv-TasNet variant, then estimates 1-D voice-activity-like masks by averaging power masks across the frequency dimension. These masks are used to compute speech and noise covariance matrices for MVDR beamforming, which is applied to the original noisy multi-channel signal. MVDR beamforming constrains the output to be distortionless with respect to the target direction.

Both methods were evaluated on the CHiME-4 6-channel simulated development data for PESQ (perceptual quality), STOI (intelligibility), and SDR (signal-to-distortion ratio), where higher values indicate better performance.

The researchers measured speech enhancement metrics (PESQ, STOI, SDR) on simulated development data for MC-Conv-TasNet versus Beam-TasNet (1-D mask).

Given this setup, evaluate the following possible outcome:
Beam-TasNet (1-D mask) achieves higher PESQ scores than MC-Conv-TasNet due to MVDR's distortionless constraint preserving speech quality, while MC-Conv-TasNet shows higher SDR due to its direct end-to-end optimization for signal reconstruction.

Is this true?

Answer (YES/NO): NO